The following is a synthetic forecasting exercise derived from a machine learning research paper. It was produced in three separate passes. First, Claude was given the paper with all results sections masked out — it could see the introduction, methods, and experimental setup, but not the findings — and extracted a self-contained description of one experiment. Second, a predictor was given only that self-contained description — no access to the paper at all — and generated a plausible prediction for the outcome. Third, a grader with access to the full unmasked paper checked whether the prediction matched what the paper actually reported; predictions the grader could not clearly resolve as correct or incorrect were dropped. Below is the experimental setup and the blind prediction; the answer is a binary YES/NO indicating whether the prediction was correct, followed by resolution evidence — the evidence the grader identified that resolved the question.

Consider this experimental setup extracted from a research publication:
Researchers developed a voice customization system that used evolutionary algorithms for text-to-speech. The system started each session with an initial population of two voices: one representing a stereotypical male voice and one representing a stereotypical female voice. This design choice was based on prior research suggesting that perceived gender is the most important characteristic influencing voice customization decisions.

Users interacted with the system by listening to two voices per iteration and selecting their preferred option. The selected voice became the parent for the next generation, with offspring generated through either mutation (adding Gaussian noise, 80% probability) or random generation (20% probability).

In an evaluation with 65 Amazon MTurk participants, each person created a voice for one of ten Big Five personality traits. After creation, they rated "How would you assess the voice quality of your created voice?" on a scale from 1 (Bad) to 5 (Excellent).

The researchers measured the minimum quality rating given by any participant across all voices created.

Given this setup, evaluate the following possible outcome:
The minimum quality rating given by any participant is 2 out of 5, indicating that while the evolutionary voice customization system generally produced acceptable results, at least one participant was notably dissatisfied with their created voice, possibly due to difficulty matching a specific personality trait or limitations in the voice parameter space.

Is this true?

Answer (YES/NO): NO